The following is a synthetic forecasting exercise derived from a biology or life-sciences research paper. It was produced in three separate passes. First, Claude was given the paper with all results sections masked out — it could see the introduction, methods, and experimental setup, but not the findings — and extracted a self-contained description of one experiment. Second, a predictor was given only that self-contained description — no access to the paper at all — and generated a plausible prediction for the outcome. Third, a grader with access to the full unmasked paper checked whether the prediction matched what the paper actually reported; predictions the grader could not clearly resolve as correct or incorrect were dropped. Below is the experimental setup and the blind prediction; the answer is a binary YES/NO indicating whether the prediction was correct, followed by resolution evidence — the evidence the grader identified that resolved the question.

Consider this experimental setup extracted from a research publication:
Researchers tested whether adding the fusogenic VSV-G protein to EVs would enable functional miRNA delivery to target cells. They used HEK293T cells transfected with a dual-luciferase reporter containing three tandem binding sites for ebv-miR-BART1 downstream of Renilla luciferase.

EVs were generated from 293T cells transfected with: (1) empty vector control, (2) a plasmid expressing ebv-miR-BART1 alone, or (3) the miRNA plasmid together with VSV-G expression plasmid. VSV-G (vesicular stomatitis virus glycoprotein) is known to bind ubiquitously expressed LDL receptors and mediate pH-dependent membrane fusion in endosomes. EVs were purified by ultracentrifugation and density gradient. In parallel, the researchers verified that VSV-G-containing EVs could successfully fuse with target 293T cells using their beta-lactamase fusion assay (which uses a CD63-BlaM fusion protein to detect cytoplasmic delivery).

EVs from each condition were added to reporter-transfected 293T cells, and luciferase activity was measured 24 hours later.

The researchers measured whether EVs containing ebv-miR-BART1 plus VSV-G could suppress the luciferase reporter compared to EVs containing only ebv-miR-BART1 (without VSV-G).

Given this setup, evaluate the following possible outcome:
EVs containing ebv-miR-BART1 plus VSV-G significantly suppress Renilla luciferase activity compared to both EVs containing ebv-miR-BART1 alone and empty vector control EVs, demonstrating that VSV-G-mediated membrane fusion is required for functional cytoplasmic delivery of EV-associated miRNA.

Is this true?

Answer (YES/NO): NO